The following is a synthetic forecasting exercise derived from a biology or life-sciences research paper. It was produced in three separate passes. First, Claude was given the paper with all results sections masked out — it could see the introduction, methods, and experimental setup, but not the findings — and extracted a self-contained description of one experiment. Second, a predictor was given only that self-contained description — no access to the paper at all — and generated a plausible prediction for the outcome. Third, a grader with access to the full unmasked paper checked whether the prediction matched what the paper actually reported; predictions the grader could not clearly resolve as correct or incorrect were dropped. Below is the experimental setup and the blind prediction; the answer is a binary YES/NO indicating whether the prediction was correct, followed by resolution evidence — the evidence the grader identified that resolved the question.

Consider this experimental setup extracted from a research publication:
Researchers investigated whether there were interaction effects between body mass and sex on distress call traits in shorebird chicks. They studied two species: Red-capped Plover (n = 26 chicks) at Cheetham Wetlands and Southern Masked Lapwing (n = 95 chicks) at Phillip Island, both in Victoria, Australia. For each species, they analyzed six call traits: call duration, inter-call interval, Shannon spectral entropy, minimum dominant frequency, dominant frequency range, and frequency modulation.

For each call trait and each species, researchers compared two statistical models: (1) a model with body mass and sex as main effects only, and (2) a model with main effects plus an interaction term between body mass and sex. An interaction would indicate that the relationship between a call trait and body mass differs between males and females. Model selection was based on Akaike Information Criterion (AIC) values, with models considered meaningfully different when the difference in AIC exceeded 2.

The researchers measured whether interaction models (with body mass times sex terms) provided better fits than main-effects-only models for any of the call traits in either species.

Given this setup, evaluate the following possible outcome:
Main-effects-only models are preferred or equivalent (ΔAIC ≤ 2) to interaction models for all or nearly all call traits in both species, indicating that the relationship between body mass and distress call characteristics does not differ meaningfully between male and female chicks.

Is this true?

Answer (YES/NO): YES